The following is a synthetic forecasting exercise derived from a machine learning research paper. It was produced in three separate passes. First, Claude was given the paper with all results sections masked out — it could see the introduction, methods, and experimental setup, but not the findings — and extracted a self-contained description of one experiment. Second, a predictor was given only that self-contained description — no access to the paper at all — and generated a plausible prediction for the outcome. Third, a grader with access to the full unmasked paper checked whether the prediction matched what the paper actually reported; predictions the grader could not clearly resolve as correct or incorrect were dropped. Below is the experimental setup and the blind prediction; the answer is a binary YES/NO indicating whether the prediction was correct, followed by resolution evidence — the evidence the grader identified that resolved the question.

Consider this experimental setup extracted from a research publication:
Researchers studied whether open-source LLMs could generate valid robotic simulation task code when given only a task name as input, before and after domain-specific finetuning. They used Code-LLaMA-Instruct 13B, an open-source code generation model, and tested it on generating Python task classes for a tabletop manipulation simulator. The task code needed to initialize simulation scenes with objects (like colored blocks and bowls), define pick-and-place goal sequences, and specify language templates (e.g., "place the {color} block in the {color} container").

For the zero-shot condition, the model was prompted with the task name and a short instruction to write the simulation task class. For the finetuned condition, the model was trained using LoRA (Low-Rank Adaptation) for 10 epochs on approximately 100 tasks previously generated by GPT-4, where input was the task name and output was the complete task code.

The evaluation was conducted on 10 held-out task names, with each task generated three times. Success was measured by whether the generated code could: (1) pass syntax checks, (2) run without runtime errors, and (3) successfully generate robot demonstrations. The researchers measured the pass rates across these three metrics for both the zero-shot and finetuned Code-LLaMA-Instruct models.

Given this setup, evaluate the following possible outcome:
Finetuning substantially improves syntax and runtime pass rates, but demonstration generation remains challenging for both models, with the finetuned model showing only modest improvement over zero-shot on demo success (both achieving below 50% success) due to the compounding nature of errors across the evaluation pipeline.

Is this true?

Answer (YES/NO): NO